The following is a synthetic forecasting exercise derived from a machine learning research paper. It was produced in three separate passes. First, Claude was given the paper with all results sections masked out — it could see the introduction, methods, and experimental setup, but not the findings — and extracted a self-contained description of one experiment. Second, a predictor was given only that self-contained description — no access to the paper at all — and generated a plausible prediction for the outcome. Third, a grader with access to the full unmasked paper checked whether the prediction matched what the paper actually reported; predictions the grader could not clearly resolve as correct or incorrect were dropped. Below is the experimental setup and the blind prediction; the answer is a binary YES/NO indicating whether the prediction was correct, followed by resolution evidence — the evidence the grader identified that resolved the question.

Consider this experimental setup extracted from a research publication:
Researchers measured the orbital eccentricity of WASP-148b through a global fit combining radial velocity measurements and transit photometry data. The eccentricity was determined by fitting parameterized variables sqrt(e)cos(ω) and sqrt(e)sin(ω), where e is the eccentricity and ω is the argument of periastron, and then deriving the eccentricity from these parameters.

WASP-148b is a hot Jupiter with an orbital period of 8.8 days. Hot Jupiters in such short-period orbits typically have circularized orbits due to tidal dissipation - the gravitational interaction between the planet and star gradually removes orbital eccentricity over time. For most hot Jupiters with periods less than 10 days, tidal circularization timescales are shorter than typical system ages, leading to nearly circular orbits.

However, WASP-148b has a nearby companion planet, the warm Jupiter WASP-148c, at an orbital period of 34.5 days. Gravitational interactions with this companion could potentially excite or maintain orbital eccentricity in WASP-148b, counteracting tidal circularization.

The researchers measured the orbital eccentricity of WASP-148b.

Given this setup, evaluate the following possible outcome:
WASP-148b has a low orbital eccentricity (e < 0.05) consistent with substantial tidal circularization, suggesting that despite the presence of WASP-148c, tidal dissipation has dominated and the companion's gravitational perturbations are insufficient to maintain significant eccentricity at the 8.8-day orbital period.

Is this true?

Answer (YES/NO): NO